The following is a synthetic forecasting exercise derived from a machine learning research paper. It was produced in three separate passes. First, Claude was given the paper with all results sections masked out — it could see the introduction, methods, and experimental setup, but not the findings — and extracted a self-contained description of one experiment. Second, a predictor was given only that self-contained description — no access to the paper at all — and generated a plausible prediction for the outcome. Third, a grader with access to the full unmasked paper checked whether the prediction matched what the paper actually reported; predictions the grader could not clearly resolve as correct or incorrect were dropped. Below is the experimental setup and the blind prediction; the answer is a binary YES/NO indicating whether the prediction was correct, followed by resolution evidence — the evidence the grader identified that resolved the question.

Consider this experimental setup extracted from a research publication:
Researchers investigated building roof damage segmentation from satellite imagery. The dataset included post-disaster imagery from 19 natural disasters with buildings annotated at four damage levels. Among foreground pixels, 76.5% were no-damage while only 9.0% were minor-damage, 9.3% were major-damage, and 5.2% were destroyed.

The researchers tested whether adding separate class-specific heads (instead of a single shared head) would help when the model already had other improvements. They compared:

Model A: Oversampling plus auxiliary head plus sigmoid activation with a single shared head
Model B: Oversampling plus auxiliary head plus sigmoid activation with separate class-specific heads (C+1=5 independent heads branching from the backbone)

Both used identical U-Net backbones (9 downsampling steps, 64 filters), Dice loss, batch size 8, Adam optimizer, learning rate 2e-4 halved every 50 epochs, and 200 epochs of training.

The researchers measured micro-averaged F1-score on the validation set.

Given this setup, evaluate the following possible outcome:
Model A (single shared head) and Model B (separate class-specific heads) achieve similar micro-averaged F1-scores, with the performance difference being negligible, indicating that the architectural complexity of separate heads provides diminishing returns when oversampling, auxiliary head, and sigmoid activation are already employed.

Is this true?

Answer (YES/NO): NO